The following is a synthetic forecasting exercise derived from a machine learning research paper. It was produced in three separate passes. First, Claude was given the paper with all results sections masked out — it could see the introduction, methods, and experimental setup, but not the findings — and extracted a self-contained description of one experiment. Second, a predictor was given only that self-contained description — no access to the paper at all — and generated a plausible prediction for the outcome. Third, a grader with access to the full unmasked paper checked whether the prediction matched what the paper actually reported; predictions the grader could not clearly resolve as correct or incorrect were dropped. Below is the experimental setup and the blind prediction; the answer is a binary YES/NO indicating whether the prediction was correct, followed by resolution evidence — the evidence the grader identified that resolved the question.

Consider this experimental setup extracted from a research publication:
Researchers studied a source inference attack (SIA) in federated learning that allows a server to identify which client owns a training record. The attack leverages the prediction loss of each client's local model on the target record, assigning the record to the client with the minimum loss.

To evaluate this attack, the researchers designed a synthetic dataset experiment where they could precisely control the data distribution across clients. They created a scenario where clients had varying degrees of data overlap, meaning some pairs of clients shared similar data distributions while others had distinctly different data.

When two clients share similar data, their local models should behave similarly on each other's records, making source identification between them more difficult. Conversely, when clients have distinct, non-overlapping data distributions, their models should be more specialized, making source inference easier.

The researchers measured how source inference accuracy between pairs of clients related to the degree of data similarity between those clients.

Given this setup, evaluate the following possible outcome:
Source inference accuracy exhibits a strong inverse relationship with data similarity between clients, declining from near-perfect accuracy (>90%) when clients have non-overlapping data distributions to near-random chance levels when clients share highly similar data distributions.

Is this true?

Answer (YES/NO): NO